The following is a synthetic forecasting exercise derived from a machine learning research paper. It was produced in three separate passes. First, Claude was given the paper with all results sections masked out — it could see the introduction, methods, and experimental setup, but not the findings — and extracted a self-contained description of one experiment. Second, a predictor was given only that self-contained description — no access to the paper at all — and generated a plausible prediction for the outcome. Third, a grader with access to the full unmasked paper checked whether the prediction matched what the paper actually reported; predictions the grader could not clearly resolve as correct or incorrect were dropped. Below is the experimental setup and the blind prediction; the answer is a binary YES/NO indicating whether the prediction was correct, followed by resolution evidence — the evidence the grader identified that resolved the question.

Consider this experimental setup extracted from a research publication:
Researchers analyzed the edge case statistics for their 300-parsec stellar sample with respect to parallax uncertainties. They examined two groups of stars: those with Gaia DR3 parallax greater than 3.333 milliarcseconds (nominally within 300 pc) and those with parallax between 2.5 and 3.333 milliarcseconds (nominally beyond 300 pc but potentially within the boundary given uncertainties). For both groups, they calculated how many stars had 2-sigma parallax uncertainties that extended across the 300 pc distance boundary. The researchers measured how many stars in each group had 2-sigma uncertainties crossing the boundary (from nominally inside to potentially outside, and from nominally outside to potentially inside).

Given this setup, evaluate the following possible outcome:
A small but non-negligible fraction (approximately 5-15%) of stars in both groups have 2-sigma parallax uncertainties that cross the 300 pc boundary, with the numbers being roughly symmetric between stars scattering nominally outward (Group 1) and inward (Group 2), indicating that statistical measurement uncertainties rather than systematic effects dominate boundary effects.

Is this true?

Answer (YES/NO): YES